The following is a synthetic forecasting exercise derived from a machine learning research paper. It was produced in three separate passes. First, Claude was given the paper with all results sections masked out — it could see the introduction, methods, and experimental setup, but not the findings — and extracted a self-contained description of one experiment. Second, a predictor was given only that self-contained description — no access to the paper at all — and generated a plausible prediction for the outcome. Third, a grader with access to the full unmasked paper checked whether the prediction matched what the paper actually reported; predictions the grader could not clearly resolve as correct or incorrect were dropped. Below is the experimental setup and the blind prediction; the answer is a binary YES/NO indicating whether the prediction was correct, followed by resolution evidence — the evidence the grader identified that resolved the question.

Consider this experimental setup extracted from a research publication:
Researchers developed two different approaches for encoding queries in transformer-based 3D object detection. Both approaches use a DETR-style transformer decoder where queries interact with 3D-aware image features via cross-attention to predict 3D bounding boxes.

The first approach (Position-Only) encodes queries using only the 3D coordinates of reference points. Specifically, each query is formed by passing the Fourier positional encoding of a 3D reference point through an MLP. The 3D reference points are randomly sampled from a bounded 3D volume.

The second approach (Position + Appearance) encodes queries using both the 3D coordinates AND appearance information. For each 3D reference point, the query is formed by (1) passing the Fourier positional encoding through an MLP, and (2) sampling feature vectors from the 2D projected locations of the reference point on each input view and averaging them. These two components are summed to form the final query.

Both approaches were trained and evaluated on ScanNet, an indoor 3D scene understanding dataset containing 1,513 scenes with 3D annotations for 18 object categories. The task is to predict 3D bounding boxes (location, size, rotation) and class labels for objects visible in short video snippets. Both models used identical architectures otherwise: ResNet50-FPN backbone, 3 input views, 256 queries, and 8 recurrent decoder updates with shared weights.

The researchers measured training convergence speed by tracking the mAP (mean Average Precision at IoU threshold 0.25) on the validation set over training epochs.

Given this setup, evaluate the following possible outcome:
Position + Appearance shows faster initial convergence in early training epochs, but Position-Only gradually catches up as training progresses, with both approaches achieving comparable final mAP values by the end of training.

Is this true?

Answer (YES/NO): NO